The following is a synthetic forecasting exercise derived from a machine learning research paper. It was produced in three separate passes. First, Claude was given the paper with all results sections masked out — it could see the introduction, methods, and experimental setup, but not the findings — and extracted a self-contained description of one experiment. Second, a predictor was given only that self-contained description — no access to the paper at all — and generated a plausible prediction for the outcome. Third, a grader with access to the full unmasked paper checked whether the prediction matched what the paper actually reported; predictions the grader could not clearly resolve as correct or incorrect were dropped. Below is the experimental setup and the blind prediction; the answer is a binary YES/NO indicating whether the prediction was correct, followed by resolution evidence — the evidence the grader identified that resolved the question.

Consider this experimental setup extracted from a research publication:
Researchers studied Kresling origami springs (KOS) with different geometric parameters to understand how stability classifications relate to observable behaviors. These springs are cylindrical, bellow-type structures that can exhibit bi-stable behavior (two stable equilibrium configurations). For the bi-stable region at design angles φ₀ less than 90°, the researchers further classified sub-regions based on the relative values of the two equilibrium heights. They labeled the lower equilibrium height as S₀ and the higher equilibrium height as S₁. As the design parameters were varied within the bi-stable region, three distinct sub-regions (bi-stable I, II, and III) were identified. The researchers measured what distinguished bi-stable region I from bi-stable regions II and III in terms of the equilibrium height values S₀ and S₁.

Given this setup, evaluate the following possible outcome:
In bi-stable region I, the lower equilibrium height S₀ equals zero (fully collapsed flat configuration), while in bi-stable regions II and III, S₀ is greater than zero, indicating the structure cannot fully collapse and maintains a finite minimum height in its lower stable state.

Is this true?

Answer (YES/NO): YES